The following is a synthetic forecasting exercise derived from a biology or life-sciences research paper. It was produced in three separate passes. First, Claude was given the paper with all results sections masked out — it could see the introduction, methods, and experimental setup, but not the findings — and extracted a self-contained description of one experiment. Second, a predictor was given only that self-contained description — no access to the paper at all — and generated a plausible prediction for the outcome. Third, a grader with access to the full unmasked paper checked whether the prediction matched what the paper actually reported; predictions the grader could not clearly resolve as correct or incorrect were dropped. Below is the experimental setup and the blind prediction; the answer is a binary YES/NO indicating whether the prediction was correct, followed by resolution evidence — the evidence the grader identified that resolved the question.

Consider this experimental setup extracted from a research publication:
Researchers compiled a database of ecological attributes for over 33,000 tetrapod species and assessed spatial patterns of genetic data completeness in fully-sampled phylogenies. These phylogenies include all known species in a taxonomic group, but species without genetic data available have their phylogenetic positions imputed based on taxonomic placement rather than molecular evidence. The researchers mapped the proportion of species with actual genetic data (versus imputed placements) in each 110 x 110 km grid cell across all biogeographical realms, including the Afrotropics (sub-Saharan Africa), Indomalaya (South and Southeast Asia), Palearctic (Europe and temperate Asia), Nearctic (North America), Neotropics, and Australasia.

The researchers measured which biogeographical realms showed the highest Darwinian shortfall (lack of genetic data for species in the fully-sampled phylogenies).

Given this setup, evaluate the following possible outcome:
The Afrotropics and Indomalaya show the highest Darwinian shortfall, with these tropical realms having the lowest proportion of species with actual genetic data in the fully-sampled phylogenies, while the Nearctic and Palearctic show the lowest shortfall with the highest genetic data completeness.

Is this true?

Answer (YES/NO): NO